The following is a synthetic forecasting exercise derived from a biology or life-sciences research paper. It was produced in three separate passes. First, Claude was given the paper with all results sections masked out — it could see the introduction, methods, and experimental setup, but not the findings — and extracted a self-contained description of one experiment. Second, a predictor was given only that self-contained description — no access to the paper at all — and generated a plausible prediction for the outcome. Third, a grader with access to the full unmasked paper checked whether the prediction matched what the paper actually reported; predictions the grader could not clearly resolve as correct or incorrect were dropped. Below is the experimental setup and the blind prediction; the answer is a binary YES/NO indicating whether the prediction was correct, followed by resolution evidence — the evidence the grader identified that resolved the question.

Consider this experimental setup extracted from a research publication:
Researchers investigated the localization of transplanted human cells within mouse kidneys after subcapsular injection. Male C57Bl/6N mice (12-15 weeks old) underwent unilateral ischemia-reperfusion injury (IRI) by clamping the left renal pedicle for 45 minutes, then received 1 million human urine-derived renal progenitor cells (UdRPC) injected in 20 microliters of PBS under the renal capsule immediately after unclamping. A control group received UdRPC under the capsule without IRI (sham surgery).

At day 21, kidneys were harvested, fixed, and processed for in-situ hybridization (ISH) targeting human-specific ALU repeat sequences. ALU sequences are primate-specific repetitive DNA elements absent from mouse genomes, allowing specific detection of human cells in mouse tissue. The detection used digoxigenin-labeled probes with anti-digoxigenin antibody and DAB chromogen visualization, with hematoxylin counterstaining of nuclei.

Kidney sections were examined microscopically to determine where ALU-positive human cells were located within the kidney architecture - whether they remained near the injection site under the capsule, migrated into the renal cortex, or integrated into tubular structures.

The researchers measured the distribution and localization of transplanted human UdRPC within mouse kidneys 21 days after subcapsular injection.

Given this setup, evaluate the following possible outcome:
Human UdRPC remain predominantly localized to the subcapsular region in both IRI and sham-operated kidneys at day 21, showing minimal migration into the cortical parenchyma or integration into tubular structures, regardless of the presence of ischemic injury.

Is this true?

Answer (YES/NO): NO